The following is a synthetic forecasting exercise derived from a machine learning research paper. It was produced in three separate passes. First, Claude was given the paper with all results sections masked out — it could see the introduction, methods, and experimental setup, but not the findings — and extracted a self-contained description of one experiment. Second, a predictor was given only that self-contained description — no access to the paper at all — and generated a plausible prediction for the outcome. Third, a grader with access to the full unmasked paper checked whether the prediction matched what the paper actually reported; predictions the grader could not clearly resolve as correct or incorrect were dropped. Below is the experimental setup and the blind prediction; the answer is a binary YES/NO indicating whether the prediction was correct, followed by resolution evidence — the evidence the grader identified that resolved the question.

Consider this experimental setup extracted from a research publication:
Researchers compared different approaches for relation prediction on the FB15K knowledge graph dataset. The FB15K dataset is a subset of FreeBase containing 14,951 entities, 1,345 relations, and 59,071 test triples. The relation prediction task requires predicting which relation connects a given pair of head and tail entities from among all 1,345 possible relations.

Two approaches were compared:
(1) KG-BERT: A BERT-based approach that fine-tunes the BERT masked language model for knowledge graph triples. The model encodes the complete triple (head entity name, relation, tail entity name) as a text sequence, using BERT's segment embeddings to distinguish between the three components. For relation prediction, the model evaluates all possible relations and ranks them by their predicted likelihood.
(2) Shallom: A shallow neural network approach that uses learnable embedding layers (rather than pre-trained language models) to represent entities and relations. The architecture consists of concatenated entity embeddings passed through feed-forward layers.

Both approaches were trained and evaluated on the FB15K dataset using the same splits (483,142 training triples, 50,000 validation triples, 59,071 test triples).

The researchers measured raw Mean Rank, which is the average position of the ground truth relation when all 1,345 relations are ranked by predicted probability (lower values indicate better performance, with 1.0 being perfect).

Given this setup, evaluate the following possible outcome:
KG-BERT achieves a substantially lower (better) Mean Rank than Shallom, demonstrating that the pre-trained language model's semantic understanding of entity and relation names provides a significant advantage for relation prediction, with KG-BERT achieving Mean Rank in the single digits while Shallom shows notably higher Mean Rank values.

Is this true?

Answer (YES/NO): NO